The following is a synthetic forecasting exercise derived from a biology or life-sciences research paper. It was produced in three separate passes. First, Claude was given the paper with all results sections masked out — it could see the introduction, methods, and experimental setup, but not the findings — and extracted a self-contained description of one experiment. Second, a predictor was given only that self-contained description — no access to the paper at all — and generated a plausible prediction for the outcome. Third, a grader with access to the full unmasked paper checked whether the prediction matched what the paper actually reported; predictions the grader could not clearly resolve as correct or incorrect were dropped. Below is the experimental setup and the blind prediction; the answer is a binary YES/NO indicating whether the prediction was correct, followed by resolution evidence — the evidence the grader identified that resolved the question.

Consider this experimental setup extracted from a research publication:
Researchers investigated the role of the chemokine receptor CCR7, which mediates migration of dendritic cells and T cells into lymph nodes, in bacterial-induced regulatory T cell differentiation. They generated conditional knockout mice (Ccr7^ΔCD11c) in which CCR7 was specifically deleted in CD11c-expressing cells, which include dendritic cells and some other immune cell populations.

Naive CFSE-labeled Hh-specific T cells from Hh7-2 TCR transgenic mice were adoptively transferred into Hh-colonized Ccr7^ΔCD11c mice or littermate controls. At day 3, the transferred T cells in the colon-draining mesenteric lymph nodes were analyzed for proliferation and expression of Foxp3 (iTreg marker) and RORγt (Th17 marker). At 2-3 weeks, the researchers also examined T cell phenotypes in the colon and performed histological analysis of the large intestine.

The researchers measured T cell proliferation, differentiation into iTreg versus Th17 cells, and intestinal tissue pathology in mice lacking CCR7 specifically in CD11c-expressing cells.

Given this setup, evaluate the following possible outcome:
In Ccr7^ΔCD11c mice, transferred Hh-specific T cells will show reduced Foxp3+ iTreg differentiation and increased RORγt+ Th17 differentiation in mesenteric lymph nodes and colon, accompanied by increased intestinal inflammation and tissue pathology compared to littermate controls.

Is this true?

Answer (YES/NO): YES